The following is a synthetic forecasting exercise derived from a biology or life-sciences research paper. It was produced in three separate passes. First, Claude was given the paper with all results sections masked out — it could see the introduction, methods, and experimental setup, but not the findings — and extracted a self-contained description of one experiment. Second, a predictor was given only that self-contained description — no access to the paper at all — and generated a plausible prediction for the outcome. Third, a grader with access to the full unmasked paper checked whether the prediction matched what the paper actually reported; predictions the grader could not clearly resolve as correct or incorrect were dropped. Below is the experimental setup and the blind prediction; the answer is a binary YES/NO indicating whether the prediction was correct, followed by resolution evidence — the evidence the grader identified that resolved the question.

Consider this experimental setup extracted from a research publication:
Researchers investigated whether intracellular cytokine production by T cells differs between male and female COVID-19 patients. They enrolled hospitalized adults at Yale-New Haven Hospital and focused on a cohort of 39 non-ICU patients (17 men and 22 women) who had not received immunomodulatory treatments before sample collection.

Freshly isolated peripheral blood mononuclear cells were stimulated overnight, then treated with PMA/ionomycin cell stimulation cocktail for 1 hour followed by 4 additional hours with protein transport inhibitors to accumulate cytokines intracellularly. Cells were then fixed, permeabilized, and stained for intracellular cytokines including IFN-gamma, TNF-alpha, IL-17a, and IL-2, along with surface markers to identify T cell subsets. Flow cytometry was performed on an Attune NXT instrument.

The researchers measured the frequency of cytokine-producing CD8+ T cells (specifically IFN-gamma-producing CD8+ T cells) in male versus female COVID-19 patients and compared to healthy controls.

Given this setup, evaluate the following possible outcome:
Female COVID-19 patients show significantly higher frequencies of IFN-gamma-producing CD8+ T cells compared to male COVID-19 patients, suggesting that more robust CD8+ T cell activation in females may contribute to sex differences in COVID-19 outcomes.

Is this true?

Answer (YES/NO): NO